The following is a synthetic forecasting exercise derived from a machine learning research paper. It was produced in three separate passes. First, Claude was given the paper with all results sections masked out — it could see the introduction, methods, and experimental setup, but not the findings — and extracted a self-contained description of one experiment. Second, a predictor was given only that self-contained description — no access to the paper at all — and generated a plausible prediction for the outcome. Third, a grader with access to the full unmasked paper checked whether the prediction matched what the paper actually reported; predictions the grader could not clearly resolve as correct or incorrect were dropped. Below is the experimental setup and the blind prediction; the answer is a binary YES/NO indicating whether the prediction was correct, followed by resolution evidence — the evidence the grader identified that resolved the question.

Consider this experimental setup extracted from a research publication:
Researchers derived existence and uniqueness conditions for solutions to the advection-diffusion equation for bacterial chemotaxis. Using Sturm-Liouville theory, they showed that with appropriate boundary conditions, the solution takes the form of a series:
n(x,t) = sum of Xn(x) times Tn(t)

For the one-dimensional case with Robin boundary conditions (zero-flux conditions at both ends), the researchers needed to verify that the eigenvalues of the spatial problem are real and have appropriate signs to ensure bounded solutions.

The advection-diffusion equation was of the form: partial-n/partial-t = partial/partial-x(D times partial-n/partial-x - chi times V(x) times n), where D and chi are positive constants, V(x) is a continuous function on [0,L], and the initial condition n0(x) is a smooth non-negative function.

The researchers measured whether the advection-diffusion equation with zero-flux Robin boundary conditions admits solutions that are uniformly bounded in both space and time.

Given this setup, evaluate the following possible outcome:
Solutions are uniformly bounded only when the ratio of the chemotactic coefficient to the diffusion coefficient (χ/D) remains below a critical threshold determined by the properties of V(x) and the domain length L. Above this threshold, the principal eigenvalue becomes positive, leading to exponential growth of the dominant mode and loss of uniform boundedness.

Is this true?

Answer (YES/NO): NO